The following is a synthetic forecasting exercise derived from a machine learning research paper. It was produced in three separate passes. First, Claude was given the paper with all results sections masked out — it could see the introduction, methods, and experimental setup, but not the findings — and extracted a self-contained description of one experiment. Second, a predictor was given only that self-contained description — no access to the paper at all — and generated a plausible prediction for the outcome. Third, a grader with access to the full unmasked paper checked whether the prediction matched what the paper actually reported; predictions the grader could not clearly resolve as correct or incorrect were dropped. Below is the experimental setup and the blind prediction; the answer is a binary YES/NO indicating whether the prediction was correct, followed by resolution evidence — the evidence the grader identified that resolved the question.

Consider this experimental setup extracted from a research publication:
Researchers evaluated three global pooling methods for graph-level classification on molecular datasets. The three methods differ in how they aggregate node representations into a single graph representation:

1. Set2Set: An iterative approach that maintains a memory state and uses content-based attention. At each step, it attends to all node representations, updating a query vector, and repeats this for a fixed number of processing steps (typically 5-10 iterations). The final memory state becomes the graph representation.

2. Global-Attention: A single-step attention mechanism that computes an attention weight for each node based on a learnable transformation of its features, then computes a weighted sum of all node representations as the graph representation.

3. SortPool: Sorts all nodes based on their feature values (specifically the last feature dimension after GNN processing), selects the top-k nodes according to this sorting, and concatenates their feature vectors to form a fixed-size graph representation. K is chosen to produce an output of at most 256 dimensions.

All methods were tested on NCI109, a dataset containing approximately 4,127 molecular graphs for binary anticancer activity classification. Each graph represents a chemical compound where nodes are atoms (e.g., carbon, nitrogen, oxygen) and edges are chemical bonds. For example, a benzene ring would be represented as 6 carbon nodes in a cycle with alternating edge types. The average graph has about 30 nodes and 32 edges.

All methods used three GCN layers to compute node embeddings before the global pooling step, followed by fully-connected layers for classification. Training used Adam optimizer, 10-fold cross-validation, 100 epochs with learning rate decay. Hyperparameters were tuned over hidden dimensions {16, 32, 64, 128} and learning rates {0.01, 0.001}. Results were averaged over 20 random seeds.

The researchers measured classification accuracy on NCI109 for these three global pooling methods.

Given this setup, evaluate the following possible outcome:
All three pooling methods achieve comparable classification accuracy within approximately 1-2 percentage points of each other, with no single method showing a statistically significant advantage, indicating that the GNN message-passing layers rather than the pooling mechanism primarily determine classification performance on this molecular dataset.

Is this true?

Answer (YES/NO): NO